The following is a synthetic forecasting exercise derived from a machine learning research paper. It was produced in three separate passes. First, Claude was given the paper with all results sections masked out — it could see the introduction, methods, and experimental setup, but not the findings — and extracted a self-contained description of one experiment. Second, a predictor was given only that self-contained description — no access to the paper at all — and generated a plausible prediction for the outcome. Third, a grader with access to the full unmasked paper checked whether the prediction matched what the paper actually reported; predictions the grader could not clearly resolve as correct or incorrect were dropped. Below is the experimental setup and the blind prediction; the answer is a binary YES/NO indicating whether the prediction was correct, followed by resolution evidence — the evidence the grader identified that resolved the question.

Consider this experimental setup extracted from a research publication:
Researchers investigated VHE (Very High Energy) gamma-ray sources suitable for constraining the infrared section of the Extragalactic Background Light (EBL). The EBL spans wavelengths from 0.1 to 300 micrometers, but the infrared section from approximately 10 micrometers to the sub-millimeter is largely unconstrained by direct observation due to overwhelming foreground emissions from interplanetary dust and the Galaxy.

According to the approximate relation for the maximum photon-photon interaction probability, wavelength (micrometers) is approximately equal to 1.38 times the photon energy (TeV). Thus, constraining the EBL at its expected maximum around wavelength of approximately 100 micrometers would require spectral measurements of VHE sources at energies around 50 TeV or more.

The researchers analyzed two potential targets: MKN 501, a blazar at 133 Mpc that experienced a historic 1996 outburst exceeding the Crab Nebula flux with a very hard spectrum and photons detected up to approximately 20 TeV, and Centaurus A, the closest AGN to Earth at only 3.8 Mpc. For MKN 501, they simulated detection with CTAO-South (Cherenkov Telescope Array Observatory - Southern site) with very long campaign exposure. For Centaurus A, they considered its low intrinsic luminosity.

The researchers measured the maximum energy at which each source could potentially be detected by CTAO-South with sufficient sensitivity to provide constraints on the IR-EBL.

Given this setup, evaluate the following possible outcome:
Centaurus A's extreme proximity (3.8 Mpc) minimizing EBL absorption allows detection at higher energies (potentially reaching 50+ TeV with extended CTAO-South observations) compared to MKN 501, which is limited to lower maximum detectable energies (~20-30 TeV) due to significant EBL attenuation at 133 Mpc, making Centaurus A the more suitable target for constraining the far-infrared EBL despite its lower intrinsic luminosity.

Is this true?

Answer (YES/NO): NO